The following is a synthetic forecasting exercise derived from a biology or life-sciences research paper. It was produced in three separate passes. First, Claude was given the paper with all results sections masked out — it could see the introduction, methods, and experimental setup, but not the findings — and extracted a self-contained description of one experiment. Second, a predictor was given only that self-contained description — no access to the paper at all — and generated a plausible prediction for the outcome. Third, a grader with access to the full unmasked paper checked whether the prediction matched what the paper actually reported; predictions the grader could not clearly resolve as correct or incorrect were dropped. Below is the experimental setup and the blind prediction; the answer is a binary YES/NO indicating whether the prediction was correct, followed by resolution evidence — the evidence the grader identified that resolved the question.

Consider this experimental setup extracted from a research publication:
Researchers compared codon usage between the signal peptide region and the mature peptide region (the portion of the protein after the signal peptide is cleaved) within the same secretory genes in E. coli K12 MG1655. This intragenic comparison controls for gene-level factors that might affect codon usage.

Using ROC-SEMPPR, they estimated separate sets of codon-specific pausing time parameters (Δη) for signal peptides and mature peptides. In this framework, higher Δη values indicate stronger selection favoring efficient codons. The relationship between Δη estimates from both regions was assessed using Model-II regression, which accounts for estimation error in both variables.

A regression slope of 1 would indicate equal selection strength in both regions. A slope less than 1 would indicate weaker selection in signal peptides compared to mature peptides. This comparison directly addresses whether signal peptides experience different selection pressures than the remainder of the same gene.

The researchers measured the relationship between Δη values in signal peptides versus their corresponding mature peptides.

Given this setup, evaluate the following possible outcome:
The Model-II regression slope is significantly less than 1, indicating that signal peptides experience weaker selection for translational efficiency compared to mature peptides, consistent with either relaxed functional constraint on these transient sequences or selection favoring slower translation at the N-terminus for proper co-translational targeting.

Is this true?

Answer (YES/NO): YES